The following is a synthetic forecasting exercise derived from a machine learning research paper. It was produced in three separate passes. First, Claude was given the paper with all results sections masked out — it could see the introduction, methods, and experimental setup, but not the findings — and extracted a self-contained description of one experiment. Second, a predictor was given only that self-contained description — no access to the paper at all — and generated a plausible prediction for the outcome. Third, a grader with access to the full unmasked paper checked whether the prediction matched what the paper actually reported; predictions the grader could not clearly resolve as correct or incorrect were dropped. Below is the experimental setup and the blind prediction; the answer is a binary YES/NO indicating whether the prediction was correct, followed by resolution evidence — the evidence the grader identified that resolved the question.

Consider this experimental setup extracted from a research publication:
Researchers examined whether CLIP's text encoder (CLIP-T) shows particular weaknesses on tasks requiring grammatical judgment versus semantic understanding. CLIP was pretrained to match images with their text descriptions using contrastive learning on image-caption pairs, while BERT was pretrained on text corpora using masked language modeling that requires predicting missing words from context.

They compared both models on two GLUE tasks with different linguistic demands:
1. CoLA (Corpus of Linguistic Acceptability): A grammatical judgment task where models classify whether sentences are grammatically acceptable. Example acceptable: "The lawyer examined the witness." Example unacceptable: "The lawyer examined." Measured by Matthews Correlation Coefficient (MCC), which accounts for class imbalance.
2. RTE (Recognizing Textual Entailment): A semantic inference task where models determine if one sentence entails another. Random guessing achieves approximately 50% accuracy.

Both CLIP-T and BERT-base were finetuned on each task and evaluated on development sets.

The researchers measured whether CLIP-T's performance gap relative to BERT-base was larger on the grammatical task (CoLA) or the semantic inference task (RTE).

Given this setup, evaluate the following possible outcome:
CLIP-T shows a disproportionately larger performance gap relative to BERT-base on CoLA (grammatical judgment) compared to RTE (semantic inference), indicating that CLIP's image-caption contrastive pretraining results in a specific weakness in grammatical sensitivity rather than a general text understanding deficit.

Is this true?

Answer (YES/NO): YES